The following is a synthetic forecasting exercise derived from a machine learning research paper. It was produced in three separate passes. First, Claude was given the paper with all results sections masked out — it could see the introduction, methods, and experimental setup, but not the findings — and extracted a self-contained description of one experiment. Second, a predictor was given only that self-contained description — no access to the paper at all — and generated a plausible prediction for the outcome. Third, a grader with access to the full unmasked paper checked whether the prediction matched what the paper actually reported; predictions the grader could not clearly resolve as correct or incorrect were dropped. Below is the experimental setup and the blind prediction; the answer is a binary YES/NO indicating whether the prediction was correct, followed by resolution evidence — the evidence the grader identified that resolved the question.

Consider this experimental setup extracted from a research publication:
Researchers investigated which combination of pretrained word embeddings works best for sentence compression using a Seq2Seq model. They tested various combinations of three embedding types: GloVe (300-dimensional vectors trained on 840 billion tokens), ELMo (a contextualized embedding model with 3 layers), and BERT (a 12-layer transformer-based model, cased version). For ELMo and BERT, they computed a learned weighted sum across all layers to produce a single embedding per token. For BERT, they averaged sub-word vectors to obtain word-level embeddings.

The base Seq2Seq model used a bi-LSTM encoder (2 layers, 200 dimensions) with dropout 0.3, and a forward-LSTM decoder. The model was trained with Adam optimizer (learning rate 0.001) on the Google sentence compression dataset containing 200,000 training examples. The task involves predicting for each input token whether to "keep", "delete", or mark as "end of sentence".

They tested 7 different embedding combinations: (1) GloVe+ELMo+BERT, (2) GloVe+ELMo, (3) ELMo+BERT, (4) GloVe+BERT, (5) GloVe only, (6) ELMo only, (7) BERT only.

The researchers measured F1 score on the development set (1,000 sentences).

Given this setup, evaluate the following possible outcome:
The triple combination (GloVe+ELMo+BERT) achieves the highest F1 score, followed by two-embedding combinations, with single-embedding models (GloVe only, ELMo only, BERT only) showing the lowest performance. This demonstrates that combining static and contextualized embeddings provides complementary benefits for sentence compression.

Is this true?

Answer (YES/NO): NO